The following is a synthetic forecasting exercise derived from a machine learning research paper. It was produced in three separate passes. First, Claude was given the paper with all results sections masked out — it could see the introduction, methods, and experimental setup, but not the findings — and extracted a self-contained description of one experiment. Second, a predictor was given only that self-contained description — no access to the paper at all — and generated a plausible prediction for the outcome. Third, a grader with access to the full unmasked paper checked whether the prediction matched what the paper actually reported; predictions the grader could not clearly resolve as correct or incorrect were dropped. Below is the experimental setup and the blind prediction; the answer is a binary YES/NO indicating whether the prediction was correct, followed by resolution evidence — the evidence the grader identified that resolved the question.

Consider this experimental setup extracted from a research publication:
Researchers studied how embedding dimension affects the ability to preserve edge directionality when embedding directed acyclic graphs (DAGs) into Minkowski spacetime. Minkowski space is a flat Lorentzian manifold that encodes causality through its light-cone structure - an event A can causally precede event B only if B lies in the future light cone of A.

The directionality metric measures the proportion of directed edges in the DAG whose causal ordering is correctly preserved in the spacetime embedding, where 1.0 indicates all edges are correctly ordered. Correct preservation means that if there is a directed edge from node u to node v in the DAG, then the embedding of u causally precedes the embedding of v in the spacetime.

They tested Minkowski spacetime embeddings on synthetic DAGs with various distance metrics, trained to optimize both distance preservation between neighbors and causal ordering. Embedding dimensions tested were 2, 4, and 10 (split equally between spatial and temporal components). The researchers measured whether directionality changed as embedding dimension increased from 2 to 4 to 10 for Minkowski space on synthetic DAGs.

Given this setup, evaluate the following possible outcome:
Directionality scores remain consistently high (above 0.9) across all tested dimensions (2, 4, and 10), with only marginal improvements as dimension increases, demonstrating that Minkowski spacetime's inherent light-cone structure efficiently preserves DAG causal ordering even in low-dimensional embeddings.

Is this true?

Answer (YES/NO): YES